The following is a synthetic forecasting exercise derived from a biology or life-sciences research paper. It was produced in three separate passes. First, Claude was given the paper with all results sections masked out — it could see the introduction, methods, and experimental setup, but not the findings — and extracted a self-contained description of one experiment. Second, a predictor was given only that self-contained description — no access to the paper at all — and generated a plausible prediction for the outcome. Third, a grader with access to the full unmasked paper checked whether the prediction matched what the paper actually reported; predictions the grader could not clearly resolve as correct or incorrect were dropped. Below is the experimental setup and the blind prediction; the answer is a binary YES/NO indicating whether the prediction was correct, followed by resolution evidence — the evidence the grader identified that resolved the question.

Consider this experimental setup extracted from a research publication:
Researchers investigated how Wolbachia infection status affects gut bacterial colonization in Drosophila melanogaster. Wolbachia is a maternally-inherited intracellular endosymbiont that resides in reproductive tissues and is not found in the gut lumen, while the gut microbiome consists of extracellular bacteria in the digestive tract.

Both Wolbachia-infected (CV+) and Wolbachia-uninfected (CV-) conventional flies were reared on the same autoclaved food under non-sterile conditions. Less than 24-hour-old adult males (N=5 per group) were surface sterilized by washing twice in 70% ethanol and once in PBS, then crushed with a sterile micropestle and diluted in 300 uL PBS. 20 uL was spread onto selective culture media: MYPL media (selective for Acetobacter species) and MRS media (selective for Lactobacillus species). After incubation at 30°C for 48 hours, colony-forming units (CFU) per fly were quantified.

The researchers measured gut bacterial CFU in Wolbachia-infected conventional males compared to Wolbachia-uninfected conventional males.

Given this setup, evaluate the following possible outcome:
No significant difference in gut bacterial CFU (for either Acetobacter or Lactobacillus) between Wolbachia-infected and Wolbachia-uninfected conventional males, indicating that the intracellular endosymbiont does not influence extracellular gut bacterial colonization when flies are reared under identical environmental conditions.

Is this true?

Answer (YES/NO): NO